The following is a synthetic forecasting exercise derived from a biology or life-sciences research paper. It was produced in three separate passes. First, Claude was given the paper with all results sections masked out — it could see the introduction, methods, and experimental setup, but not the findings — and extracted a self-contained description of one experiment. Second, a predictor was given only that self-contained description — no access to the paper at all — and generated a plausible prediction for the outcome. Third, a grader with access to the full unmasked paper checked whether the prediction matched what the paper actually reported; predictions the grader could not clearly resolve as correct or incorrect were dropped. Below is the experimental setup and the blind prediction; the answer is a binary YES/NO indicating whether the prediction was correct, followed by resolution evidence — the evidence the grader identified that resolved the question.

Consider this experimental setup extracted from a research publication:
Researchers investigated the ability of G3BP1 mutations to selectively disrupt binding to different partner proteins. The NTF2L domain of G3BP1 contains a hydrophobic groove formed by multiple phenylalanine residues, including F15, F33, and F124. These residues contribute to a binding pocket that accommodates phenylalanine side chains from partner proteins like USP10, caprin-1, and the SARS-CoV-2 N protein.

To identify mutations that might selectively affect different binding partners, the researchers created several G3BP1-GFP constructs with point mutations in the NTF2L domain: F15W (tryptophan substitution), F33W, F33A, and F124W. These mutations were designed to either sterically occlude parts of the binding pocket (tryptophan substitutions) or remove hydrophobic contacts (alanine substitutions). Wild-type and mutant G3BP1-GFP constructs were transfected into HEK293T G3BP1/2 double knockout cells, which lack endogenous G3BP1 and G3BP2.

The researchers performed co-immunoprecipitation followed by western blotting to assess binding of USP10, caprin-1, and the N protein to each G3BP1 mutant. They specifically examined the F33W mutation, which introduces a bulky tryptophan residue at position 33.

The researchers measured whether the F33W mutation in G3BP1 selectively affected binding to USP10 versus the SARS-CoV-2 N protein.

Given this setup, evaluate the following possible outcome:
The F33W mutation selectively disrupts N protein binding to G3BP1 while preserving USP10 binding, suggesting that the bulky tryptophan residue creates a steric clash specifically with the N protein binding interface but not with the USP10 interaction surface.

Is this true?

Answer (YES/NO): NO